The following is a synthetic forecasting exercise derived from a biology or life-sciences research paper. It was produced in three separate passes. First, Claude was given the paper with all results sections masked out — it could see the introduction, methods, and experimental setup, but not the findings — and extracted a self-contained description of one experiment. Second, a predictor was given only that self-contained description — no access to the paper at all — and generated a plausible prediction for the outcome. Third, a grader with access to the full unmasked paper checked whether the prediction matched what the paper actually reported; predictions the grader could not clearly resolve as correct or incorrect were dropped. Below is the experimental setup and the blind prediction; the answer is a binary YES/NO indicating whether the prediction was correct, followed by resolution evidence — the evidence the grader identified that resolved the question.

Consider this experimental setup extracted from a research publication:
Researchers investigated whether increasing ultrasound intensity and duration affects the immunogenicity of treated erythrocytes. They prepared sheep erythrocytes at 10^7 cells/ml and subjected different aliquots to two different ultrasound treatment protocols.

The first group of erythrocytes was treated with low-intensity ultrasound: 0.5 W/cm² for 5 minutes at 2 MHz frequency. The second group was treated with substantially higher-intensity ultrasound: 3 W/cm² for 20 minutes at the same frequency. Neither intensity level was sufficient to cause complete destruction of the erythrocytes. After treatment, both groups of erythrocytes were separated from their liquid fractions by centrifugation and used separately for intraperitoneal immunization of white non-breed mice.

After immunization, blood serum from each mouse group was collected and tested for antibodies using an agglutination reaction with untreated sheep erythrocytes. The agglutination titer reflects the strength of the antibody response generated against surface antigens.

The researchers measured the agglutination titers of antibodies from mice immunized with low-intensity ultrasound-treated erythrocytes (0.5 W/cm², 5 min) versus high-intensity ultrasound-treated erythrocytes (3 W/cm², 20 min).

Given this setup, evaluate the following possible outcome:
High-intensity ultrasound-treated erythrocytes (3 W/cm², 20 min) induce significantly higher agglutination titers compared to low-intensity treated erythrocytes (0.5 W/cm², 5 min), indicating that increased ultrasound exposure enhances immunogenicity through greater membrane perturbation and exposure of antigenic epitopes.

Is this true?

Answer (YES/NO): NO